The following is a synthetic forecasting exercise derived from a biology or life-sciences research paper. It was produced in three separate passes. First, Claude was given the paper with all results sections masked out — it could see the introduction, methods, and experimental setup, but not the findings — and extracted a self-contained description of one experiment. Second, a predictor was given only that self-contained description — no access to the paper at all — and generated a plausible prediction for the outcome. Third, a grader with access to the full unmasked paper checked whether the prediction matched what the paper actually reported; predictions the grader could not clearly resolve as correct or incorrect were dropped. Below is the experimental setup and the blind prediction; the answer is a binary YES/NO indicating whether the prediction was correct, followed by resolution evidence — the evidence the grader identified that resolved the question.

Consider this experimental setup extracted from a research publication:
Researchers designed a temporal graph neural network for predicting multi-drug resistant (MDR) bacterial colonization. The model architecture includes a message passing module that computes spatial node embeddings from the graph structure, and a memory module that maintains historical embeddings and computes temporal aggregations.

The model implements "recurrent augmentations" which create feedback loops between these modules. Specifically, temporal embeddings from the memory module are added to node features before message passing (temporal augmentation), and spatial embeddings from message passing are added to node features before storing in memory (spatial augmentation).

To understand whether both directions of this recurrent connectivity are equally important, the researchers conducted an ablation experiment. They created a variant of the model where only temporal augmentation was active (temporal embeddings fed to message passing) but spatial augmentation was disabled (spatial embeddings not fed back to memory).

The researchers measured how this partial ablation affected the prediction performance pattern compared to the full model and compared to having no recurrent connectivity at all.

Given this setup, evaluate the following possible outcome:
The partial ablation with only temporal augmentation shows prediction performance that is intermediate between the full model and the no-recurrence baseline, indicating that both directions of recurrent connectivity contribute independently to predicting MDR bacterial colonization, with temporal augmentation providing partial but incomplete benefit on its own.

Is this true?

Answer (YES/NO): NO